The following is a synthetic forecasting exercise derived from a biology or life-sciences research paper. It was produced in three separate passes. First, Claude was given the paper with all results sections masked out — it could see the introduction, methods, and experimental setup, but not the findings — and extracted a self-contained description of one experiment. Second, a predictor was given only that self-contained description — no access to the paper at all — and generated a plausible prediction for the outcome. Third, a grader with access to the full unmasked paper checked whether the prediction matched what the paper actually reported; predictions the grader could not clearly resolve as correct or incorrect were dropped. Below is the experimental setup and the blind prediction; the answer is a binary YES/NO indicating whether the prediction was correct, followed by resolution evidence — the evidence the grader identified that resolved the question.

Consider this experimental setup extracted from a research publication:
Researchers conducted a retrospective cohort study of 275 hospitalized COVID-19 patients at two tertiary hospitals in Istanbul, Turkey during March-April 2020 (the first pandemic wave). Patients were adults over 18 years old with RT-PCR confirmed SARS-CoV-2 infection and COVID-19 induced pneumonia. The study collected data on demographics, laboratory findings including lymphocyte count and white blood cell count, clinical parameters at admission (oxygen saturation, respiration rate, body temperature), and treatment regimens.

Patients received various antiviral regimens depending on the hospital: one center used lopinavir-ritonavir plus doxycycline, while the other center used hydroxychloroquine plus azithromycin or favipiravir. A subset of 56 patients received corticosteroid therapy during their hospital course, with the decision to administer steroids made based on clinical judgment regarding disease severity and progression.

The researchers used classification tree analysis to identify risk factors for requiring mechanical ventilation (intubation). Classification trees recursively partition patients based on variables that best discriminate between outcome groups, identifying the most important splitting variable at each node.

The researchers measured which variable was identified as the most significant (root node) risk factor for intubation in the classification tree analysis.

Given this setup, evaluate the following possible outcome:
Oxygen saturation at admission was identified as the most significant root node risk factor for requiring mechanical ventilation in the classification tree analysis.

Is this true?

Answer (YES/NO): NO